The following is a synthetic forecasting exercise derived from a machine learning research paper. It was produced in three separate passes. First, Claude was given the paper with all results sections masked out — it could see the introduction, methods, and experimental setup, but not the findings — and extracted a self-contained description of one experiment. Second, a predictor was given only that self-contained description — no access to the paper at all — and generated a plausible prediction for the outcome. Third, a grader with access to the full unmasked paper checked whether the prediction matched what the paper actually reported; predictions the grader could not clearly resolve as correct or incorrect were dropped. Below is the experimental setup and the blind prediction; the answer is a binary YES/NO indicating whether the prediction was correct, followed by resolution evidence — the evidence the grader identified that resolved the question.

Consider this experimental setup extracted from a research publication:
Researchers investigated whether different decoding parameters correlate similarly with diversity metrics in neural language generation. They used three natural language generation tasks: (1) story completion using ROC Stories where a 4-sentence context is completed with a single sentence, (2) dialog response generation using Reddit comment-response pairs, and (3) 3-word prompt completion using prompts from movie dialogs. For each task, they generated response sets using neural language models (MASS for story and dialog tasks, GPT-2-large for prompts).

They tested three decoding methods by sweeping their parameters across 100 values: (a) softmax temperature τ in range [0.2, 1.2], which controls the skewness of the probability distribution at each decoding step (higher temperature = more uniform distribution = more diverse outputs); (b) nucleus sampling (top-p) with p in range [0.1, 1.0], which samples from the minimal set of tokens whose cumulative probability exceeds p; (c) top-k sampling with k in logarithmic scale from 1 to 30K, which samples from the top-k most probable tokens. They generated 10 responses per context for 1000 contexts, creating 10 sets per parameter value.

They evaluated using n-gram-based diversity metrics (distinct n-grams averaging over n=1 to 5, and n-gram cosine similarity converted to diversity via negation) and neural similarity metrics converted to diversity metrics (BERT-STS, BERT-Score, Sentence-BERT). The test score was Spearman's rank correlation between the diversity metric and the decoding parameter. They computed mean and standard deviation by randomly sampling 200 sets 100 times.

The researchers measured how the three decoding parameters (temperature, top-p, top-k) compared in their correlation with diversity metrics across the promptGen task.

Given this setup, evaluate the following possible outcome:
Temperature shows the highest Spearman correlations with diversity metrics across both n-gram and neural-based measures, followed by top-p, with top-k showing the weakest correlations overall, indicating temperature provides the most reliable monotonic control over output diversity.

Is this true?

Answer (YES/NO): NO